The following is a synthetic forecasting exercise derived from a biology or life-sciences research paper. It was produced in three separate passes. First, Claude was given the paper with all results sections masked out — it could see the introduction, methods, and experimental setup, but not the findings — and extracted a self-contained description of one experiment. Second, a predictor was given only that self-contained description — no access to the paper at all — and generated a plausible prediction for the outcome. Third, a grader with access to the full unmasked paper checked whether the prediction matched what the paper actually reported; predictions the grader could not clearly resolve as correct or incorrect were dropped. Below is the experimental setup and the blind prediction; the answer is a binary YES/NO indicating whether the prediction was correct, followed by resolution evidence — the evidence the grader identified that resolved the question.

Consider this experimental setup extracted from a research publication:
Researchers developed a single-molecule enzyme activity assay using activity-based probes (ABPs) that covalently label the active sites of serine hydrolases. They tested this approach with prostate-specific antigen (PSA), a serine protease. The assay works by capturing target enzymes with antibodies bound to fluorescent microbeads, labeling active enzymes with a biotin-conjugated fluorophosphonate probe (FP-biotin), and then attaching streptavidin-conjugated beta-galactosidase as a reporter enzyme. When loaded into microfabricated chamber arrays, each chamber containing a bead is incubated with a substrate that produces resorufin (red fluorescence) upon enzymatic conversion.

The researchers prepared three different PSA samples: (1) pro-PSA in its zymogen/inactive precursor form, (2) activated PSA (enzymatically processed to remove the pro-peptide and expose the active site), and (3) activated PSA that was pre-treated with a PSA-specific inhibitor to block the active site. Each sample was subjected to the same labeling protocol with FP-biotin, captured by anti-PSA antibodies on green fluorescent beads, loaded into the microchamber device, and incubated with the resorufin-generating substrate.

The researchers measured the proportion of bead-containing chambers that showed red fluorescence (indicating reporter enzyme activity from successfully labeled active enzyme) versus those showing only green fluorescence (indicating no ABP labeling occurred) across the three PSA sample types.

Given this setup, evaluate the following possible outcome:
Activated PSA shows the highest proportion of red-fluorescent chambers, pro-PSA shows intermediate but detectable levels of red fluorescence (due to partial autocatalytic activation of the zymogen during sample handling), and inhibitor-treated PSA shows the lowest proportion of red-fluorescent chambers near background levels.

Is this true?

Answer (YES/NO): NO